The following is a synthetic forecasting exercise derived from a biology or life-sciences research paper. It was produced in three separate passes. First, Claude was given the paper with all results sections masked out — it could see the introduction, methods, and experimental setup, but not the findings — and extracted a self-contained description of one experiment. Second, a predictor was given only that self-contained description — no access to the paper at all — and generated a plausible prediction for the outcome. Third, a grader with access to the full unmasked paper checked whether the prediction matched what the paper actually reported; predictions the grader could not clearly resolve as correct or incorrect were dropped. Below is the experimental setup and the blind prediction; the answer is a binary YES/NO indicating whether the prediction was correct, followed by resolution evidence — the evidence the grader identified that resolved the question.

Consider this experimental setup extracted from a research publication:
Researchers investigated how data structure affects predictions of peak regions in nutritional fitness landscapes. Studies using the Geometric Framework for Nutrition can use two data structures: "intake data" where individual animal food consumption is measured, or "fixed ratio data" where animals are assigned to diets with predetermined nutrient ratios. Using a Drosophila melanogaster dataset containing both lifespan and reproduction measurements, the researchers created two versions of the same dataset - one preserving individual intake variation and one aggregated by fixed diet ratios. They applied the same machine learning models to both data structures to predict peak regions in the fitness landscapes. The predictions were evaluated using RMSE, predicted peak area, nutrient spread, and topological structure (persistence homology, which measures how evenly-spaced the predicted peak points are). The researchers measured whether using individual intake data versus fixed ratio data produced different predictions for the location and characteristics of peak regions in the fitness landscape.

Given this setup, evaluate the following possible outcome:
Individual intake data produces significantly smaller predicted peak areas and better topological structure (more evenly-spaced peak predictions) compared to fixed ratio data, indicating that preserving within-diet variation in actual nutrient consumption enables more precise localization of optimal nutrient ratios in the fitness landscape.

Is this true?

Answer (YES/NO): NO